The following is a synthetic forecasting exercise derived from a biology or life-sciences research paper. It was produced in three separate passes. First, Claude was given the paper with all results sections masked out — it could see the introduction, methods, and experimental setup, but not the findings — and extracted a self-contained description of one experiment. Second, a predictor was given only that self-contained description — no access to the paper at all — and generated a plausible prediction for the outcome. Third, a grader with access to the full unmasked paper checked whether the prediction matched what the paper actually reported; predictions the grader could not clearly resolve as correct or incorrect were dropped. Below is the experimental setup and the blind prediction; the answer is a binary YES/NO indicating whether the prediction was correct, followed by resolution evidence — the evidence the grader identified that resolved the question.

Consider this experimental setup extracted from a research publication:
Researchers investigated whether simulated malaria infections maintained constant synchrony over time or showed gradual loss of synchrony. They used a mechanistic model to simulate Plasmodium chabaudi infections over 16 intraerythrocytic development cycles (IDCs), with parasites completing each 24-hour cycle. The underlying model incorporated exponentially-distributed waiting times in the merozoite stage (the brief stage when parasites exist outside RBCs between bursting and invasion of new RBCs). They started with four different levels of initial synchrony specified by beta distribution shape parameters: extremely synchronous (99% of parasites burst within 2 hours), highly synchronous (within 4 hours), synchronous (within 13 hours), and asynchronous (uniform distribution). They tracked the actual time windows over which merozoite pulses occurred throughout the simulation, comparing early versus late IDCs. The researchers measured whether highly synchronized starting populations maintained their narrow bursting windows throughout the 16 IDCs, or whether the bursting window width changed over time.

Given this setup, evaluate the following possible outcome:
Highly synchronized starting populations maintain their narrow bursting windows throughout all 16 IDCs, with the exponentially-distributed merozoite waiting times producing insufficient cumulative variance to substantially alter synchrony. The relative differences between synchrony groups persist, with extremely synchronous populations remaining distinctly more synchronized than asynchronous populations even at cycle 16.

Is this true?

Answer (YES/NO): NO